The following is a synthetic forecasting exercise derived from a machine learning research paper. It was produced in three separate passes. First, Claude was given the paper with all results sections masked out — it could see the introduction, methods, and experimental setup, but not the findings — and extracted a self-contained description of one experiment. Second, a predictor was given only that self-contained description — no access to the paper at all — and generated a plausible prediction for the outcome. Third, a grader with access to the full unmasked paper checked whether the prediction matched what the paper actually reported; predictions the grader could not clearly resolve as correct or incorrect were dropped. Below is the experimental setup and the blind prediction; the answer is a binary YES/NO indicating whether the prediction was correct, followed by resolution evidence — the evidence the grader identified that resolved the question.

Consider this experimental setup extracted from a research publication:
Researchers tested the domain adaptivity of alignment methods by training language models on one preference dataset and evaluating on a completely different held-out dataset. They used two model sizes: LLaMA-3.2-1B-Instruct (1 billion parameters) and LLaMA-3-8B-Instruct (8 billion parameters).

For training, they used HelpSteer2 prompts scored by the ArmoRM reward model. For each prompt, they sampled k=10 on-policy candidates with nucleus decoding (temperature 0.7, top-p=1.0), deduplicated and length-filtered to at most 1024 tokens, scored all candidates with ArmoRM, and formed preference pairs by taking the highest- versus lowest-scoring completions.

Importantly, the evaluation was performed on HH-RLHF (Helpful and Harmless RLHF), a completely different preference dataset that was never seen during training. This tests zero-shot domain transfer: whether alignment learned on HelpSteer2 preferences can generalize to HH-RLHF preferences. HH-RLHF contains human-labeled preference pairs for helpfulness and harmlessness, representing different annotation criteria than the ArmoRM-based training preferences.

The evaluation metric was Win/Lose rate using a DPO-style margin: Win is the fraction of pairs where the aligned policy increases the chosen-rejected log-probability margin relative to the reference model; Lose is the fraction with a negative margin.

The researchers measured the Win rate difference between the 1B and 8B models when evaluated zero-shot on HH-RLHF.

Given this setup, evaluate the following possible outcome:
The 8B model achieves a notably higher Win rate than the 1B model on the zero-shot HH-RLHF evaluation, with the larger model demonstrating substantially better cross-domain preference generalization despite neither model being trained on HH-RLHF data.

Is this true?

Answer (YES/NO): NO